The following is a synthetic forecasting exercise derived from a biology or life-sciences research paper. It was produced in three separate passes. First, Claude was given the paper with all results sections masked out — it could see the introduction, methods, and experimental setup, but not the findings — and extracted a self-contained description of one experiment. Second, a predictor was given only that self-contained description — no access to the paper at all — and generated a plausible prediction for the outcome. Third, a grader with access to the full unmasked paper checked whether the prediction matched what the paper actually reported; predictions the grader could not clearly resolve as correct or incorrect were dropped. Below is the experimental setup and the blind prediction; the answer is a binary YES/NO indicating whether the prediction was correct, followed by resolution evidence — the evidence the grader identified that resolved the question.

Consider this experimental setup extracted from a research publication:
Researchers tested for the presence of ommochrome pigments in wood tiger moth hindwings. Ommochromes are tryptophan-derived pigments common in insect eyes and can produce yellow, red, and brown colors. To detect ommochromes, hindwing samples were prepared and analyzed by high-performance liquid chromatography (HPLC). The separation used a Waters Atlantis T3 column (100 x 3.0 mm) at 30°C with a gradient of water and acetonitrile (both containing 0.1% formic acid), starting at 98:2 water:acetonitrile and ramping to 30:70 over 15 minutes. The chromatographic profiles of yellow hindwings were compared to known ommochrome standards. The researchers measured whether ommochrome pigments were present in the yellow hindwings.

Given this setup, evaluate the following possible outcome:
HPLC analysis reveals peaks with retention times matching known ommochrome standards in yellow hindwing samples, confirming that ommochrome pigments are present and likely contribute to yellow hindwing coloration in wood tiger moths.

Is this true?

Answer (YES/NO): NO